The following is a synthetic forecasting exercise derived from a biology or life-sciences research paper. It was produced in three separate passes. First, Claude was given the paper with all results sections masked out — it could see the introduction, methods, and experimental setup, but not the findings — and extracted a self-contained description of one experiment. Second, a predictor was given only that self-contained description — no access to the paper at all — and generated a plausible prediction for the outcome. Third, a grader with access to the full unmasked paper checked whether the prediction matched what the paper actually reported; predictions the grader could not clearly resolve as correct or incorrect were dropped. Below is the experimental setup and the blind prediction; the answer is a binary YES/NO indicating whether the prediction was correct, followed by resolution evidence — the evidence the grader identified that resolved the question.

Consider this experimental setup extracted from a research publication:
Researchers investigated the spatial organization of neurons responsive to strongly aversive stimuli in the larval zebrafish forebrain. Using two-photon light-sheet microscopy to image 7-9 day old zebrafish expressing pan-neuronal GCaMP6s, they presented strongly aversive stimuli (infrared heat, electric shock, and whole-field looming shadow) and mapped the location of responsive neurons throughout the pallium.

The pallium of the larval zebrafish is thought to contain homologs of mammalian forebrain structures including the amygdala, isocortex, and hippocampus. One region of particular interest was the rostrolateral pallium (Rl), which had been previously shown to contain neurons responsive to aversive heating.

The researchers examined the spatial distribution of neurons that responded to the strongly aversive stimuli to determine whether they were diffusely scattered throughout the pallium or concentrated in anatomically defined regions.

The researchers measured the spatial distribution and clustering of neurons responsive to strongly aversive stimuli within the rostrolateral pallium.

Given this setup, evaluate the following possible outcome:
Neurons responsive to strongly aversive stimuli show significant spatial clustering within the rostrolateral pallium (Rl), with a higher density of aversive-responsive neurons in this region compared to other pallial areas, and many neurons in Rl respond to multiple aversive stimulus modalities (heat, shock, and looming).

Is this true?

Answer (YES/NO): NO